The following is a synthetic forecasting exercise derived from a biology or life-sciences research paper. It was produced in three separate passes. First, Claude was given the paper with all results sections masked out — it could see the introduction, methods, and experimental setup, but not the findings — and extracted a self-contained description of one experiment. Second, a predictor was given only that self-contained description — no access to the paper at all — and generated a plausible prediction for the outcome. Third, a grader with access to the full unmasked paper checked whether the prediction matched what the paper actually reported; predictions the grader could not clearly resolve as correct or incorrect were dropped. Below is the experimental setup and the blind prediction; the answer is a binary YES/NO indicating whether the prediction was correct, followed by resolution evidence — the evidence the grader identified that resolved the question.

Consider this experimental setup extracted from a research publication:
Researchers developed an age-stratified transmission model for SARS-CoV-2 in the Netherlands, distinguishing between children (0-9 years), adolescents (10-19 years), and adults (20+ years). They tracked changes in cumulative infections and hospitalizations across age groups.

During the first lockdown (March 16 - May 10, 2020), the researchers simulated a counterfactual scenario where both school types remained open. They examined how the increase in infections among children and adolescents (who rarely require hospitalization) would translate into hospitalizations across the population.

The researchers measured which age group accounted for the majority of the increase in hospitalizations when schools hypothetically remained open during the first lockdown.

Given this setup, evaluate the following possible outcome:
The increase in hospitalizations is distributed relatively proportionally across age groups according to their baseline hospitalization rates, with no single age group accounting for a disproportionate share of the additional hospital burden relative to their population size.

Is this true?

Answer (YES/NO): NO